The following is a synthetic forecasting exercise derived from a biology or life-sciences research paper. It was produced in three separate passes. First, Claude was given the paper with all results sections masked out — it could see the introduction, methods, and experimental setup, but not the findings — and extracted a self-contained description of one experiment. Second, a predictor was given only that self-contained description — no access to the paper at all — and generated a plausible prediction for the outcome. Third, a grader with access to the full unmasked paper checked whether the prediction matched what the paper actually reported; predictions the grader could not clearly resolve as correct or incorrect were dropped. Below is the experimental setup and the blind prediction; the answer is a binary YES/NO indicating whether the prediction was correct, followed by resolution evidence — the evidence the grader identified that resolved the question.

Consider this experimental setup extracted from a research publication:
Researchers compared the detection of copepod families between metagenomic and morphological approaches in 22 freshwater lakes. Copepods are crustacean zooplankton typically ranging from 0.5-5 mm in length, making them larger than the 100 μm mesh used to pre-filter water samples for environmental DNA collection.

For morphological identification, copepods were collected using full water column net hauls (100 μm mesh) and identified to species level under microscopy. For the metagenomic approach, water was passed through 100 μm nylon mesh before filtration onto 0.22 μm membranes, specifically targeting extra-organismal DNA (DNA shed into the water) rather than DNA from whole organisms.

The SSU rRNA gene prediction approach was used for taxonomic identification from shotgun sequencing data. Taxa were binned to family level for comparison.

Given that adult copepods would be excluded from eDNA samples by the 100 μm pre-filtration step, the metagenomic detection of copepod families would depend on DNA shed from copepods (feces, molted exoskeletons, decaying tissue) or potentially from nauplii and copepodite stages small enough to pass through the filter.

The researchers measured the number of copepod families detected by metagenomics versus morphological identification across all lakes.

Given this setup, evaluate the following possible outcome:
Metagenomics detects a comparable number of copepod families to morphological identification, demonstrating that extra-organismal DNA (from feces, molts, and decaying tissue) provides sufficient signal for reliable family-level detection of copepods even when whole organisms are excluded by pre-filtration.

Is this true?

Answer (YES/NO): YES